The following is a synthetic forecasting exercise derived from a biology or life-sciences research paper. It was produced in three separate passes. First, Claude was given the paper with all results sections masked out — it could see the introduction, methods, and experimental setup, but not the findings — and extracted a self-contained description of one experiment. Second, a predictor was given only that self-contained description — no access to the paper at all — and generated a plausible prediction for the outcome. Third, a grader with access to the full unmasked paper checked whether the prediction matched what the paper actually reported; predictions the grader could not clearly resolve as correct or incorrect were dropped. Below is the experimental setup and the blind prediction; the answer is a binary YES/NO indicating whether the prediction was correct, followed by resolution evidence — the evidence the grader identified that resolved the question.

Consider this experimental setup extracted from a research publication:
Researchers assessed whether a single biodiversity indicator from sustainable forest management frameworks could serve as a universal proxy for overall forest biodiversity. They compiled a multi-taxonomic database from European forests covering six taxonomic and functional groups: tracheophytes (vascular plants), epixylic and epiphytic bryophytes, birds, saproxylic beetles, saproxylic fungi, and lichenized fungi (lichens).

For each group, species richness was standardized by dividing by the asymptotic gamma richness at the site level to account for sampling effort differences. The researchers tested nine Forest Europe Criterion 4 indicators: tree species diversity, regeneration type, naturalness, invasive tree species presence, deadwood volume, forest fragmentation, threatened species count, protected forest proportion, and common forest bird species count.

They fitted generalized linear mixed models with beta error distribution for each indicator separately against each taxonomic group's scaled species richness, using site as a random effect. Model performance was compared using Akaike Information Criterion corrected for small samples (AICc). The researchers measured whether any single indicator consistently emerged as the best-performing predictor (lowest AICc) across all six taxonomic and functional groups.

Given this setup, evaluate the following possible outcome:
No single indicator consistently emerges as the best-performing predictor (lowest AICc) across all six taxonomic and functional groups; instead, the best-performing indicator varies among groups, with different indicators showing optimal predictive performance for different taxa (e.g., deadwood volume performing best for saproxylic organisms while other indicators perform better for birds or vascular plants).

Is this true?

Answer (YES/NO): YES